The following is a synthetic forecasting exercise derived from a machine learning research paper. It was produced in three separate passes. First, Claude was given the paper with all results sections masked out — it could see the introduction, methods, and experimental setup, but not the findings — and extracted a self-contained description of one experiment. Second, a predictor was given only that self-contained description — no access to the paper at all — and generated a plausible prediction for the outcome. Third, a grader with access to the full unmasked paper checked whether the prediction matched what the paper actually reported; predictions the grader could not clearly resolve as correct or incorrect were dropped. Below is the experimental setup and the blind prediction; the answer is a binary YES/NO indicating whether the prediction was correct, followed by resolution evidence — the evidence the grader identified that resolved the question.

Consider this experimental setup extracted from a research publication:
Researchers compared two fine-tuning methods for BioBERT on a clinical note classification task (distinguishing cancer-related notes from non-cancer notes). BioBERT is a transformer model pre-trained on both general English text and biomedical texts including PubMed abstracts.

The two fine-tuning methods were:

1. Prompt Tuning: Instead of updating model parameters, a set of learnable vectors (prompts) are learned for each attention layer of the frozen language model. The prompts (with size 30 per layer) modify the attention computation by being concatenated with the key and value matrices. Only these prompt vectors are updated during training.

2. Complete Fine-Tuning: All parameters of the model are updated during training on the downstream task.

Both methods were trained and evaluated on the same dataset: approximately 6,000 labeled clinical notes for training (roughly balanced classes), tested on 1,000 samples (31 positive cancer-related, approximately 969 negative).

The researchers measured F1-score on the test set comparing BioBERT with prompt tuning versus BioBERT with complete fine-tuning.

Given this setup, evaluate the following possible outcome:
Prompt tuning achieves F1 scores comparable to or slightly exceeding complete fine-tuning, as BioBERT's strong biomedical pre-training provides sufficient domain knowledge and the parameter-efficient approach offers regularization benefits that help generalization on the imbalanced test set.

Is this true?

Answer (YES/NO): YES